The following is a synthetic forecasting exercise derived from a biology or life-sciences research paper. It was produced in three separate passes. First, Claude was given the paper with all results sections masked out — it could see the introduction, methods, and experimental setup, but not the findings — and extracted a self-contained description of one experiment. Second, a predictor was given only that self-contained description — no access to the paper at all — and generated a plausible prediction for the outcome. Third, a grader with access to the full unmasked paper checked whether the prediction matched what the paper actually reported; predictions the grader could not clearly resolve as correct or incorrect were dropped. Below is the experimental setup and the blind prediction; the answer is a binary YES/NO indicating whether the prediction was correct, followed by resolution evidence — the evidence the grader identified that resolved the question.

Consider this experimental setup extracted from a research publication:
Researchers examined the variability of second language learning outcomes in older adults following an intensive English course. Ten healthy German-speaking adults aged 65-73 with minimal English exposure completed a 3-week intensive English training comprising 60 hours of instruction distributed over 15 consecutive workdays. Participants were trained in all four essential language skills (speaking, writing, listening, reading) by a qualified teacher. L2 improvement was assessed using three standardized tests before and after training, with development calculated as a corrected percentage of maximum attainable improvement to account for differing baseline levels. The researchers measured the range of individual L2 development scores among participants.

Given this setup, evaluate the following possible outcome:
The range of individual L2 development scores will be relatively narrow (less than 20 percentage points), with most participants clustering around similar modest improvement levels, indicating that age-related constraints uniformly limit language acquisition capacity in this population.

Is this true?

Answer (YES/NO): NO